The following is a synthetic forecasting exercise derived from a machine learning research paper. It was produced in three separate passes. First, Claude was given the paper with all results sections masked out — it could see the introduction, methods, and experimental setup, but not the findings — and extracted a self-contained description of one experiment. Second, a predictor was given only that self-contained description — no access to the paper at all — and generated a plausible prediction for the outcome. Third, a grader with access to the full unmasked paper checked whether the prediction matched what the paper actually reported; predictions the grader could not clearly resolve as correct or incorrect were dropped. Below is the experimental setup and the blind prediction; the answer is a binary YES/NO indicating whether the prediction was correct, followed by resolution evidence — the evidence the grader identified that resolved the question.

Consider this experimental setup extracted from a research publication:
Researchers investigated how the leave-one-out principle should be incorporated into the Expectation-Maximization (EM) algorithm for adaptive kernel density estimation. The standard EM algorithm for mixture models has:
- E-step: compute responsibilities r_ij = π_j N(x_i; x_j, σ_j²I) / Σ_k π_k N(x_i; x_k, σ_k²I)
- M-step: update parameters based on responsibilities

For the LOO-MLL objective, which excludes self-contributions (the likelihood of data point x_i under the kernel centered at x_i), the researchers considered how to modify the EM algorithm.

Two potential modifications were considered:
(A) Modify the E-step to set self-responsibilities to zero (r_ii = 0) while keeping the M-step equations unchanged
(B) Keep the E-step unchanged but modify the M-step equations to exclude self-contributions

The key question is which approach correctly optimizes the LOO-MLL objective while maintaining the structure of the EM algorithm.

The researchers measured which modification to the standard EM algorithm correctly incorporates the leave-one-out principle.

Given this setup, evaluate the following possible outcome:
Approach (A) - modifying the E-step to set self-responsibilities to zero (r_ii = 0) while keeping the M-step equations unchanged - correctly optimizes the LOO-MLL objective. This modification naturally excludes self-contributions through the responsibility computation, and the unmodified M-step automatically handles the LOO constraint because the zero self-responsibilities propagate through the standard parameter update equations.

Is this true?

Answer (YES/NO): YES